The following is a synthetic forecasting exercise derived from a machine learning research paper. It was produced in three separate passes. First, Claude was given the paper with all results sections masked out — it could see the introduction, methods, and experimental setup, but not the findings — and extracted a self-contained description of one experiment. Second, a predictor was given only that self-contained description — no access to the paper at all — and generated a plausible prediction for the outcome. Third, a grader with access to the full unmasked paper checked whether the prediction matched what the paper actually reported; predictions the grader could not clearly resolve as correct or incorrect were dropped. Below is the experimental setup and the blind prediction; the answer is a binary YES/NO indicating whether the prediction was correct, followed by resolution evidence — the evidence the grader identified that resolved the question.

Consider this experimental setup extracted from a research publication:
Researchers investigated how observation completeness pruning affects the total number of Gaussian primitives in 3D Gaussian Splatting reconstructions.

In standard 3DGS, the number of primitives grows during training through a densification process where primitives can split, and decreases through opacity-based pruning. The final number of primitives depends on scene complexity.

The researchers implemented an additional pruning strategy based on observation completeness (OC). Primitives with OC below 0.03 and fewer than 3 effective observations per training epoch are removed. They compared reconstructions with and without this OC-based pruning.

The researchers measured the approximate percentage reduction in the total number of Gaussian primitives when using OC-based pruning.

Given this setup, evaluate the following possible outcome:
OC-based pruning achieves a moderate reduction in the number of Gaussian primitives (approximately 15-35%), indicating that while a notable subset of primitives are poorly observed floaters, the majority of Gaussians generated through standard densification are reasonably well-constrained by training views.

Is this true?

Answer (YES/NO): NO